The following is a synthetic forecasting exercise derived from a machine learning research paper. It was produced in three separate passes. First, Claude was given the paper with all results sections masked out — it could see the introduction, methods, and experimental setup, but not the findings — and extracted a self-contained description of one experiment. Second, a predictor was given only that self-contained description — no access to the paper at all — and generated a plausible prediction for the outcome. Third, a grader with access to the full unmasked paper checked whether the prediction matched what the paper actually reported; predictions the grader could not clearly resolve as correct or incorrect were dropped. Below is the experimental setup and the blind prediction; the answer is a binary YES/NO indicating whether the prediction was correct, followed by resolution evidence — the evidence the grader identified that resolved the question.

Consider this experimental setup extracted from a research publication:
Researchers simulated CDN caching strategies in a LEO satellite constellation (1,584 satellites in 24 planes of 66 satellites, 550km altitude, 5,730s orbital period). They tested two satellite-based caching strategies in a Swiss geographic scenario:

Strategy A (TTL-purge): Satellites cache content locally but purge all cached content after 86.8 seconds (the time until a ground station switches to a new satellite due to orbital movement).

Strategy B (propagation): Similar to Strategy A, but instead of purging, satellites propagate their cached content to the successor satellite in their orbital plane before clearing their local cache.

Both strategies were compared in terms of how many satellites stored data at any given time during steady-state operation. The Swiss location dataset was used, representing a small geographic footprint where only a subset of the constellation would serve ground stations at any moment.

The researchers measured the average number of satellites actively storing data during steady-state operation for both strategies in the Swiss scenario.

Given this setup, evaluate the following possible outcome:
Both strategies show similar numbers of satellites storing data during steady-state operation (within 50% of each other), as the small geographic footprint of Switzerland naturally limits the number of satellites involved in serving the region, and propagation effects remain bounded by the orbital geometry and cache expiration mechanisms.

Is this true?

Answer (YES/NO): NO